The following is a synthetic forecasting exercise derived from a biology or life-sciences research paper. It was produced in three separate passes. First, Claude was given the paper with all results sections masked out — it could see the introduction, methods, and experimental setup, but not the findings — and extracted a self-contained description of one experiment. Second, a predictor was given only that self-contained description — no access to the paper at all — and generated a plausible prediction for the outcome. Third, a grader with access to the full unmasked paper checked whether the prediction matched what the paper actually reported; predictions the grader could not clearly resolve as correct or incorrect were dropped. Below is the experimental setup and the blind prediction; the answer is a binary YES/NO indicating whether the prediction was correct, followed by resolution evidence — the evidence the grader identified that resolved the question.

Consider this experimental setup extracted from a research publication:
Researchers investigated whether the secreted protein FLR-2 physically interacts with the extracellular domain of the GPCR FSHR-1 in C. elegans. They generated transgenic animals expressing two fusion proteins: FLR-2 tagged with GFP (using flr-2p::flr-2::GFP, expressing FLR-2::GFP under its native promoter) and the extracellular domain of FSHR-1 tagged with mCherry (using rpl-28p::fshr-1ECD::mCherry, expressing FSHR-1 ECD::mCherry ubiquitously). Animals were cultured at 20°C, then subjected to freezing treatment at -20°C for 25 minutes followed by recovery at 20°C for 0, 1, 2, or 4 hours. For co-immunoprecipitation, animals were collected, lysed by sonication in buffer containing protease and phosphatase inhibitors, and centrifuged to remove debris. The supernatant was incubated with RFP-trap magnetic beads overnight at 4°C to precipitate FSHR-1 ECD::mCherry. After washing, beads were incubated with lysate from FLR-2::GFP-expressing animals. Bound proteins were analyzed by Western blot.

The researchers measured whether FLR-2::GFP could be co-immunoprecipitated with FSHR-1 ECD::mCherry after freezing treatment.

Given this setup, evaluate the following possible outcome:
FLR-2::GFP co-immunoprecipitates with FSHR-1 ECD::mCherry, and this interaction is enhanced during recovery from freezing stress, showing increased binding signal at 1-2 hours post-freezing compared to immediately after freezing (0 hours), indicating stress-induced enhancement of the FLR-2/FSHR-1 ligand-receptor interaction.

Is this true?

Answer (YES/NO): YES